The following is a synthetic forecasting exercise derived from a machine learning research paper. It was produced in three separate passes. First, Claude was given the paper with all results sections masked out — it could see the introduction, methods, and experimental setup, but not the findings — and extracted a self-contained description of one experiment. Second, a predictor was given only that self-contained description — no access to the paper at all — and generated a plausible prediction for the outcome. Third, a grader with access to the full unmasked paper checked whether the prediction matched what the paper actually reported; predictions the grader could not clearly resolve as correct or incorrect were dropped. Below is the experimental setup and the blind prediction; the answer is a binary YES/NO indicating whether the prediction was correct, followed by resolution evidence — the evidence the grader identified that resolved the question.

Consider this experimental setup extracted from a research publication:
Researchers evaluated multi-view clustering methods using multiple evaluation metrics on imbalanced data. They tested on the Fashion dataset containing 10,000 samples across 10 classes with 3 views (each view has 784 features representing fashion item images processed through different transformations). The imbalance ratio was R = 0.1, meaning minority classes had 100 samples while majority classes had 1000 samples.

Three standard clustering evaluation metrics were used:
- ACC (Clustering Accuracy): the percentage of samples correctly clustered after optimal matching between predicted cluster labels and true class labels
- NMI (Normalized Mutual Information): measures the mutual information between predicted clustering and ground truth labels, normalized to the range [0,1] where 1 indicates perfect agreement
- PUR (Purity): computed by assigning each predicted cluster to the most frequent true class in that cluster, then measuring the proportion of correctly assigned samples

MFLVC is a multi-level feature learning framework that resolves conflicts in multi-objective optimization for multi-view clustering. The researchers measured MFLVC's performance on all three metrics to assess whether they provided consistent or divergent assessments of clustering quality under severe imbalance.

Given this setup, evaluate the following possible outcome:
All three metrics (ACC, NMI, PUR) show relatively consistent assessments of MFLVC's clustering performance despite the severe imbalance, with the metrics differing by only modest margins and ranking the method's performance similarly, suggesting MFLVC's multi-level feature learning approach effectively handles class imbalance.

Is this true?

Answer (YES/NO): NO